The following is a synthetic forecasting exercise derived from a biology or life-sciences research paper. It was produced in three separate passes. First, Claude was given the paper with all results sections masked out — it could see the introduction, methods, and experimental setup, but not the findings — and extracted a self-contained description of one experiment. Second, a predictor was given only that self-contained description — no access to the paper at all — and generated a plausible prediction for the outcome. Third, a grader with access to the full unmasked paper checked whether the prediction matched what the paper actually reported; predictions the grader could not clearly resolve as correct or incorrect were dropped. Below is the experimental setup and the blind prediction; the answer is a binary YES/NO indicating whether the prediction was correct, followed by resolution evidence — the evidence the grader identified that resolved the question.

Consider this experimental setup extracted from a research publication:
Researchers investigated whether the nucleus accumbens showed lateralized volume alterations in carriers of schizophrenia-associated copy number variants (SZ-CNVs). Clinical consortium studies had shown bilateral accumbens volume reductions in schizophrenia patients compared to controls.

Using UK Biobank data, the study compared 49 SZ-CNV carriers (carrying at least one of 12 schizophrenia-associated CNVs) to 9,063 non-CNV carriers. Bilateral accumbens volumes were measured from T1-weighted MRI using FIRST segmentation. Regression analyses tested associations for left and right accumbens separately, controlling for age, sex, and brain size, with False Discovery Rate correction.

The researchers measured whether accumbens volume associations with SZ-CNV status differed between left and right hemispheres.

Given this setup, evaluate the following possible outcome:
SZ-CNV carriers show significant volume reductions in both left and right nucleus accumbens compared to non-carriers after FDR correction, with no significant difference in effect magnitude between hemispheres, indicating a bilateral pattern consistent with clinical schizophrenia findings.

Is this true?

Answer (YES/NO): NO